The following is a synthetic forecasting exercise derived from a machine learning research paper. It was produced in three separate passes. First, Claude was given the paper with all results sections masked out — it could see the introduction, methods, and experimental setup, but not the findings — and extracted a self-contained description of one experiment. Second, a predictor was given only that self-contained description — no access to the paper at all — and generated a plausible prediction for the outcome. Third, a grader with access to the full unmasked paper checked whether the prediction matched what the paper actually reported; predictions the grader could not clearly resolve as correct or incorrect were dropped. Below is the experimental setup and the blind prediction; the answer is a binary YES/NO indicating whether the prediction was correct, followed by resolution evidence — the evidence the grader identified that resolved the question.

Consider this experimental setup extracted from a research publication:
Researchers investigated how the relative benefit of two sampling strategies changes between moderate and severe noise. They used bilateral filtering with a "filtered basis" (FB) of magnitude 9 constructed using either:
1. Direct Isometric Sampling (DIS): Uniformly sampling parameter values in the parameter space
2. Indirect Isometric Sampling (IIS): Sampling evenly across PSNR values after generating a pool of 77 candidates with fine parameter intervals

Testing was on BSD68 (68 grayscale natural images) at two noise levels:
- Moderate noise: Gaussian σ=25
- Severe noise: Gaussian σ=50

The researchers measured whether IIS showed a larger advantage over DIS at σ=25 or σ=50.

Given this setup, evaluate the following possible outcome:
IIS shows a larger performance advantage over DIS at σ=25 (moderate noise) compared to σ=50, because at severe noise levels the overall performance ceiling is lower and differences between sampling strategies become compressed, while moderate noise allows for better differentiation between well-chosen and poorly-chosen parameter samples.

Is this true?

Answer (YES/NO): NO